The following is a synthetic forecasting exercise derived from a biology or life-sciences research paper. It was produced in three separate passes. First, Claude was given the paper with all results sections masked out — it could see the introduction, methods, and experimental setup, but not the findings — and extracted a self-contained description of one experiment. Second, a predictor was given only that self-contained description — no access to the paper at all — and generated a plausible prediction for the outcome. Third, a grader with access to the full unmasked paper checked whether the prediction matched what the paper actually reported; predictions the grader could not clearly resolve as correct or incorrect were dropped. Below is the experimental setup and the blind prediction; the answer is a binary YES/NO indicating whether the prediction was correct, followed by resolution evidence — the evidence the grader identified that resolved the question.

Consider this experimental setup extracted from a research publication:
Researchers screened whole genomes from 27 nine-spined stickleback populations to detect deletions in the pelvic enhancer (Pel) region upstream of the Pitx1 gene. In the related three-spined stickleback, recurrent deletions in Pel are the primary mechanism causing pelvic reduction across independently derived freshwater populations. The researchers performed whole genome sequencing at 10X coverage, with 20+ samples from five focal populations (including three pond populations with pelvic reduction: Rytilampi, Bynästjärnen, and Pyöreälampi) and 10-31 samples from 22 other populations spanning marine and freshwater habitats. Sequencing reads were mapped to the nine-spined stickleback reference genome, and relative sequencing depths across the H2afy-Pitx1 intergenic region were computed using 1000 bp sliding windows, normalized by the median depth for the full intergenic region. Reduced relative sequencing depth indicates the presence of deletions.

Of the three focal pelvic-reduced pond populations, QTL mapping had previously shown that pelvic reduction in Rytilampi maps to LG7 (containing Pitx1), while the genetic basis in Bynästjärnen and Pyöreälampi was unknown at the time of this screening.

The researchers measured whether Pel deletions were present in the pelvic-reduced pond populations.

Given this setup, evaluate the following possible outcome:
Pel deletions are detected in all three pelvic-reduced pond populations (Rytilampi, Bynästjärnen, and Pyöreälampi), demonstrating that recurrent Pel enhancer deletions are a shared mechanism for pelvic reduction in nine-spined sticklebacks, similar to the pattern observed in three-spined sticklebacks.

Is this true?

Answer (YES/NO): NO